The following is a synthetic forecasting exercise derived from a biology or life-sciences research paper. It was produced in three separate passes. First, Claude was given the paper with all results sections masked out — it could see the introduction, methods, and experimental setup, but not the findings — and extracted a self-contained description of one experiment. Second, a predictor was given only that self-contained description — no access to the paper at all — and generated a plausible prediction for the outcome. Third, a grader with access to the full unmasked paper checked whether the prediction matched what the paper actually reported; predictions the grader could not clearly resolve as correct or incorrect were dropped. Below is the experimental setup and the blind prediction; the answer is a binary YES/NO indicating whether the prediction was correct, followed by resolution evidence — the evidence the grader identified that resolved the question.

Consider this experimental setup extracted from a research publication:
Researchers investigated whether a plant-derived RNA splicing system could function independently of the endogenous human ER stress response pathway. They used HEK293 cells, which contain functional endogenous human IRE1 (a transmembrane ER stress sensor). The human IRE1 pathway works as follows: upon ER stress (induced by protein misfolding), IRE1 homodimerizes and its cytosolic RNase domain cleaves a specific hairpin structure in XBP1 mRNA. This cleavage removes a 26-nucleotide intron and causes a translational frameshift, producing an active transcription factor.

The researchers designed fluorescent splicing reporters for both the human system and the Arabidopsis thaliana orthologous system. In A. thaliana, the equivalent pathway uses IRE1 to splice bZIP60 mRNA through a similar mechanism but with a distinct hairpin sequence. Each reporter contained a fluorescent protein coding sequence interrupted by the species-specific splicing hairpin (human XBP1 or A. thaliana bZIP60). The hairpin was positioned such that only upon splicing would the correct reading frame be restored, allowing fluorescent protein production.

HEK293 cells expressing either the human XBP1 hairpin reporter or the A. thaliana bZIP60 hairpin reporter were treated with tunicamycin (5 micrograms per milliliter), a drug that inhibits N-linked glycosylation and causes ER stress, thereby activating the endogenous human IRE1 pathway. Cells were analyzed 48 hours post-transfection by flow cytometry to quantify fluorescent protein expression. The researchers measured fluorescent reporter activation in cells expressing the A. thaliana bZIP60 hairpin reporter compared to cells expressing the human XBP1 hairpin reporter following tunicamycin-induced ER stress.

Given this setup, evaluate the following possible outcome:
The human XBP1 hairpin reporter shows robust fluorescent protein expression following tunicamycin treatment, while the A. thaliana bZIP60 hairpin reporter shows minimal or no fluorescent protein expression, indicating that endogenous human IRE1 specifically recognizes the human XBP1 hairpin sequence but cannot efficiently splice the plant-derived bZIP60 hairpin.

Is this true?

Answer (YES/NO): YES